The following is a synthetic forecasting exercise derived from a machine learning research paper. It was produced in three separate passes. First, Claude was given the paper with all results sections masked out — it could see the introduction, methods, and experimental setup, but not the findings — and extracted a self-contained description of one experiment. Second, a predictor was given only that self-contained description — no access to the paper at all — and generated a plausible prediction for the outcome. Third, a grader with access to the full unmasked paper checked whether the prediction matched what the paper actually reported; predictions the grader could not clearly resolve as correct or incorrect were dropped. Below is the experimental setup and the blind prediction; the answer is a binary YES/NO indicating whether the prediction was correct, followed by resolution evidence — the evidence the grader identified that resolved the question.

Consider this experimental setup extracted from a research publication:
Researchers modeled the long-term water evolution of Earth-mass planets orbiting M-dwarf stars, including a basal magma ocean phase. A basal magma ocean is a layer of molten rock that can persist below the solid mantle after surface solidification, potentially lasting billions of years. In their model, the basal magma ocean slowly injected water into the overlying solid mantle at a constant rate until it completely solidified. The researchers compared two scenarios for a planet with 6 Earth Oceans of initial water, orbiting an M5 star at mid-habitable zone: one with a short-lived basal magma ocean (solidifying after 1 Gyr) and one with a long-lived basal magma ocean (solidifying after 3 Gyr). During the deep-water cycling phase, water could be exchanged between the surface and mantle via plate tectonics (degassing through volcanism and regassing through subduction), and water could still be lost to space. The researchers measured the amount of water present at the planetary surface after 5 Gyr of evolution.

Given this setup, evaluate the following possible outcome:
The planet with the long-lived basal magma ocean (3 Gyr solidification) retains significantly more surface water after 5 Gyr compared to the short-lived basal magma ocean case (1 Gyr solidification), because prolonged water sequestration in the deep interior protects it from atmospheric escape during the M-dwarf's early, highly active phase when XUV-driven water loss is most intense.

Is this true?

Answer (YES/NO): NO